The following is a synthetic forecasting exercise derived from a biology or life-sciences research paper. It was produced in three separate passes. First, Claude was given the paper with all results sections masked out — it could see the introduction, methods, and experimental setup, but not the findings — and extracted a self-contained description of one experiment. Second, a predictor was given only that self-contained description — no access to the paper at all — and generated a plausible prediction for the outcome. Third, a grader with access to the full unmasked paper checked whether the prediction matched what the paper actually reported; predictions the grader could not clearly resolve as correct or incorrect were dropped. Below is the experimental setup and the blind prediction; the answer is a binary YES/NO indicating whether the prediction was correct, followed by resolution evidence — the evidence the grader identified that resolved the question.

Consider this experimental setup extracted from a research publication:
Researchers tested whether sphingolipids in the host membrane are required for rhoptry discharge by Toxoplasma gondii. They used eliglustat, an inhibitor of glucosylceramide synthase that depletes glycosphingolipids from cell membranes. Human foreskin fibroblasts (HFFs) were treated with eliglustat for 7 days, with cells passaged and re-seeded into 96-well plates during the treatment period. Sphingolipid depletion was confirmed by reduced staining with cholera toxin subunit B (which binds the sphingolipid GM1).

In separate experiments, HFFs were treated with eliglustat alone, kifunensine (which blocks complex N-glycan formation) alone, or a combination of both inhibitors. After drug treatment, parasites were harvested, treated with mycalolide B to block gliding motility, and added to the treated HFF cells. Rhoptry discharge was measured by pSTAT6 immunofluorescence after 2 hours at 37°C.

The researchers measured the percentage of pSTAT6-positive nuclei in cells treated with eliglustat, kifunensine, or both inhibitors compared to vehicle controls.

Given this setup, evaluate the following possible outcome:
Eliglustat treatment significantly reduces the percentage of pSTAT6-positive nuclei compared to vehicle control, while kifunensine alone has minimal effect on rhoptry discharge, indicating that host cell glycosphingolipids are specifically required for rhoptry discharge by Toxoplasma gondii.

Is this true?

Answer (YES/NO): NO